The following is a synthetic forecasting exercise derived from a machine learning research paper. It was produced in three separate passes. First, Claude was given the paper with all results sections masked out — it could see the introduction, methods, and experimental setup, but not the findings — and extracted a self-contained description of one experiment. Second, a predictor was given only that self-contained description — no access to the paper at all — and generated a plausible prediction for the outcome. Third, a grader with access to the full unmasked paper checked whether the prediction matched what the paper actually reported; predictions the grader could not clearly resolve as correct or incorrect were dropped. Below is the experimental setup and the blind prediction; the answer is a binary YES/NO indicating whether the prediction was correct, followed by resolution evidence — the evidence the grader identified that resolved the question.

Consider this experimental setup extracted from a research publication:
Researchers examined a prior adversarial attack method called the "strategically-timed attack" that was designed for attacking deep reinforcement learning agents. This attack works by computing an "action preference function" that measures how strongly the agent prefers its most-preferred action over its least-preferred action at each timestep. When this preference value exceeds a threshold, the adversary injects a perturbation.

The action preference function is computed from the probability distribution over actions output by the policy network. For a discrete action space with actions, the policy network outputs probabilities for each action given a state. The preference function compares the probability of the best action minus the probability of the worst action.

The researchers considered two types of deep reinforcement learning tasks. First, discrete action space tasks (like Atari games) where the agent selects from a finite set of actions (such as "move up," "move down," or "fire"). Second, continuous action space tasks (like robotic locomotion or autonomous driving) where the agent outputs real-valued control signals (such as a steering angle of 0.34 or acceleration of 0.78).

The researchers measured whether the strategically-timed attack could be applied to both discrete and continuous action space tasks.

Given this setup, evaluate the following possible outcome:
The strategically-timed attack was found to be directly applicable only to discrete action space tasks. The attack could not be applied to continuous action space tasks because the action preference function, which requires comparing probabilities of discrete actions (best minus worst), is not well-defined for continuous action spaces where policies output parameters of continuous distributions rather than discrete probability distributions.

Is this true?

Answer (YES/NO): YES